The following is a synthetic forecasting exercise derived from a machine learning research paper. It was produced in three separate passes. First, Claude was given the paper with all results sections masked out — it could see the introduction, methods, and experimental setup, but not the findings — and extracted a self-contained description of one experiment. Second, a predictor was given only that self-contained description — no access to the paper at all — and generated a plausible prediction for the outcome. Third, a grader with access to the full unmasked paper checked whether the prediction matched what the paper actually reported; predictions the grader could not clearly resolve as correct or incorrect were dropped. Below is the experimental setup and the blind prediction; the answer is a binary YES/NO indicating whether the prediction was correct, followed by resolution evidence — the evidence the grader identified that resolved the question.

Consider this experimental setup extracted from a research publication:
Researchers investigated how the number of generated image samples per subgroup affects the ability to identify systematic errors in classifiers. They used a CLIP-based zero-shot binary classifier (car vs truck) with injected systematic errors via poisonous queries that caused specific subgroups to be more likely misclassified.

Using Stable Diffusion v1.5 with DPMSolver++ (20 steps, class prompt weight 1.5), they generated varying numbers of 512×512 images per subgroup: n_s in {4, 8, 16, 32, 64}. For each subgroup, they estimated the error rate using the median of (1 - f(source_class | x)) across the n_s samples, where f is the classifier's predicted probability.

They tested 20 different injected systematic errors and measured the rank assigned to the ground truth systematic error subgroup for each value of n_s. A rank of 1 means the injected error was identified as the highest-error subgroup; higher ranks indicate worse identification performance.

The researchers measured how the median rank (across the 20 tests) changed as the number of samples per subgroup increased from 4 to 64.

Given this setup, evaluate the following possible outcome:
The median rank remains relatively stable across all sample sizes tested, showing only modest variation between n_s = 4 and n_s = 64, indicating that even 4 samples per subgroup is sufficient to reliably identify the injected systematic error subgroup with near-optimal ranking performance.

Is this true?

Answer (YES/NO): NO